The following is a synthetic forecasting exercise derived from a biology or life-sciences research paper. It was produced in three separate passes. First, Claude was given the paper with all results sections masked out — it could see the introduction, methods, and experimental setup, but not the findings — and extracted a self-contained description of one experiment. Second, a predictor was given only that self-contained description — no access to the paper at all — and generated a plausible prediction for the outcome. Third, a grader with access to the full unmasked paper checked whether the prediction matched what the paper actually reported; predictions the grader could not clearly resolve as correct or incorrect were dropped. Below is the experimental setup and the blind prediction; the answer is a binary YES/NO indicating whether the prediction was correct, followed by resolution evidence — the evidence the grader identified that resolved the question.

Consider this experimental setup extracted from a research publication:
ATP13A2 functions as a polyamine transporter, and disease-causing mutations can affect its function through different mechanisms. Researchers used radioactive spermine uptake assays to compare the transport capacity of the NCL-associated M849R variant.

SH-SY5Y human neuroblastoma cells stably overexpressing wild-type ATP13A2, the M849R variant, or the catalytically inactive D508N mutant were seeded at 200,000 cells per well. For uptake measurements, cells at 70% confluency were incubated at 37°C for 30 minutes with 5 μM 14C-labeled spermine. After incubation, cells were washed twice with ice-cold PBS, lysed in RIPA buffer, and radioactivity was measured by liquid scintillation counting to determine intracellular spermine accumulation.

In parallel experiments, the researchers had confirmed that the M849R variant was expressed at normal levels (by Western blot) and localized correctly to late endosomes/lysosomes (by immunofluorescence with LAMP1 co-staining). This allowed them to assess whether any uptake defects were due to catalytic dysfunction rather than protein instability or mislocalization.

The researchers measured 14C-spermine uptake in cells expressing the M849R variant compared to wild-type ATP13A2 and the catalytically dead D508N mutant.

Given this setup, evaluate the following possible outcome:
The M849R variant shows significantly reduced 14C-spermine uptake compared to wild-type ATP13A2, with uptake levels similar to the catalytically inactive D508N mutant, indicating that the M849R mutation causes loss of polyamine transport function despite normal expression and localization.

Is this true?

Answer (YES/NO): NO